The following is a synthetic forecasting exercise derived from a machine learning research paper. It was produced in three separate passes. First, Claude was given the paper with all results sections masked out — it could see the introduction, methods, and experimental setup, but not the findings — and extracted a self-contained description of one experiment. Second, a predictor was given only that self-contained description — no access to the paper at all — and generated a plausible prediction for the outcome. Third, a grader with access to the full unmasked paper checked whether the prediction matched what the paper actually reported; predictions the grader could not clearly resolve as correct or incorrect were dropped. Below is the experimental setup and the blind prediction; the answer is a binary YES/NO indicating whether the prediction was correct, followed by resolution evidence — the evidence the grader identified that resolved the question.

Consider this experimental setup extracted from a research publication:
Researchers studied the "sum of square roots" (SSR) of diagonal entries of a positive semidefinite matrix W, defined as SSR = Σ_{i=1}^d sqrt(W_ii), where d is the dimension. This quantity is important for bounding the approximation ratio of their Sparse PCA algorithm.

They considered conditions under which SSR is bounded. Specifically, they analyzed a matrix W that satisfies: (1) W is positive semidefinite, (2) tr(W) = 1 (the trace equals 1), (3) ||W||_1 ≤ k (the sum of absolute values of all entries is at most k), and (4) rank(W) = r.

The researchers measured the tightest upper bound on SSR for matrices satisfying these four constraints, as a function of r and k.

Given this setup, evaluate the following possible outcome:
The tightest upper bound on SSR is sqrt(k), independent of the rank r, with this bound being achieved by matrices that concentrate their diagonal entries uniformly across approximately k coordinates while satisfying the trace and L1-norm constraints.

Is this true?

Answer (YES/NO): NO